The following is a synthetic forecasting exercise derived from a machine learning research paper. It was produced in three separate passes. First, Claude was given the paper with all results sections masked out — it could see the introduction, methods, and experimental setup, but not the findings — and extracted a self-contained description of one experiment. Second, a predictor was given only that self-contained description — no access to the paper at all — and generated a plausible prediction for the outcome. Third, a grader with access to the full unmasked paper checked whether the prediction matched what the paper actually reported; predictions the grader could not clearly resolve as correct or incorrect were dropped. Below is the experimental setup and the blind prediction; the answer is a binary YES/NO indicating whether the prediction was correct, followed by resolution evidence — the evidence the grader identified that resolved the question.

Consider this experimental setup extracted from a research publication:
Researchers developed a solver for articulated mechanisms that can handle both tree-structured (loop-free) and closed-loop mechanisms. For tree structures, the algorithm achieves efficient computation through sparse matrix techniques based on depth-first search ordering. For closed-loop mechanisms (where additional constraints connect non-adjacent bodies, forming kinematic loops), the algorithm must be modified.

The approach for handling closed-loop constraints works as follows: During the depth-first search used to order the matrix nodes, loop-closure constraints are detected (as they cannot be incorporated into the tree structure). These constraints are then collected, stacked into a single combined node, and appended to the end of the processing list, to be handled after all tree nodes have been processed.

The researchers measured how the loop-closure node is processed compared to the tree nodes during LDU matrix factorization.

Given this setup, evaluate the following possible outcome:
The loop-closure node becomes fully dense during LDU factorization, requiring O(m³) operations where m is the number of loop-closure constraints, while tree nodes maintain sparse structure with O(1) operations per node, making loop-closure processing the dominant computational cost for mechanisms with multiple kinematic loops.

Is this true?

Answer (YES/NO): NO